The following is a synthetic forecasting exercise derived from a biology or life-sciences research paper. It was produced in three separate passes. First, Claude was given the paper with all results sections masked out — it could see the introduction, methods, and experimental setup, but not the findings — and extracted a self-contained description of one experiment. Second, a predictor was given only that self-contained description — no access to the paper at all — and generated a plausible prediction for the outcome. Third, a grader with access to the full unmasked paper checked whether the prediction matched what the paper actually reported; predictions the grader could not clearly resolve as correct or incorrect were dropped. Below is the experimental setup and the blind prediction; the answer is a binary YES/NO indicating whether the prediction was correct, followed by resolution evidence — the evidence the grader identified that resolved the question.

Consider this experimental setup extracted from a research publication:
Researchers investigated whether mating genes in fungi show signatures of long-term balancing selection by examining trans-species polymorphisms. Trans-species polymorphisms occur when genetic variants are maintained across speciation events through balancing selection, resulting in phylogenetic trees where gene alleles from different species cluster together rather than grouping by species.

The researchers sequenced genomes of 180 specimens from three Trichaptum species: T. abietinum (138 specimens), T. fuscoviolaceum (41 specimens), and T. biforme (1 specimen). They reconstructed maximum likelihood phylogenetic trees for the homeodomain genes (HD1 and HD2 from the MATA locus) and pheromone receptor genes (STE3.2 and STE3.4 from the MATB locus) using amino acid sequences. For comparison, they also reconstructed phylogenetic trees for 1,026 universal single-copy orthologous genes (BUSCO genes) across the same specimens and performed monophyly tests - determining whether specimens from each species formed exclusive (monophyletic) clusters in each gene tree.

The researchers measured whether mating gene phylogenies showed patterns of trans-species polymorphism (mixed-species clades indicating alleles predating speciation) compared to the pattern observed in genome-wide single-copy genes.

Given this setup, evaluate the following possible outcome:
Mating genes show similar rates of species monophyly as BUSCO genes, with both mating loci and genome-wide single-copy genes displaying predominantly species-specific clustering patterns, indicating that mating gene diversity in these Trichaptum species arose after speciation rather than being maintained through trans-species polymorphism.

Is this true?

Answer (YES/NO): NO